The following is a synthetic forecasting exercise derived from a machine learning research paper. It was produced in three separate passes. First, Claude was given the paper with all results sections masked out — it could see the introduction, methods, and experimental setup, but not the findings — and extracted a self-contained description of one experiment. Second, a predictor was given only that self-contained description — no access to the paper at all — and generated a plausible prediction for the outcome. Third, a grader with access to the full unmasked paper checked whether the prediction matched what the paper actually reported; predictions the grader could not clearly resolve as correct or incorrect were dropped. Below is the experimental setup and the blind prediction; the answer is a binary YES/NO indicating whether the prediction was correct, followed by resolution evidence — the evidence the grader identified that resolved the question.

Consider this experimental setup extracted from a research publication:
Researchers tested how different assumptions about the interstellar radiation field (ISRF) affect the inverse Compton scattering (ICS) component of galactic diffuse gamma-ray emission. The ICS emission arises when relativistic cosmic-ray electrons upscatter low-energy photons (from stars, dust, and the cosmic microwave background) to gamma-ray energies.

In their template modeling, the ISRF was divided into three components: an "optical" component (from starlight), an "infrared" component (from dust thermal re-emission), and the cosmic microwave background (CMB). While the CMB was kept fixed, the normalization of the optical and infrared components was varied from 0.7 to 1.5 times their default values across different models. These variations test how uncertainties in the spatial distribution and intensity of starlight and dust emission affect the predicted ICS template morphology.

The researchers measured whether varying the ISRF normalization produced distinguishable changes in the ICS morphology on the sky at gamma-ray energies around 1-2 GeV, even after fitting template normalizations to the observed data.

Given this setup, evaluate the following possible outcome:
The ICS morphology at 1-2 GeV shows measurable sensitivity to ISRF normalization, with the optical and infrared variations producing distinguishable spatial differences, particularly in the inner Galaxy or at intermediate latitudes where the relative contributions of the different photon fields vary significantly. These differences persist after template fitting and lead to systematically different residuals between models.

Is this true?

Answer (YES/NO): YES